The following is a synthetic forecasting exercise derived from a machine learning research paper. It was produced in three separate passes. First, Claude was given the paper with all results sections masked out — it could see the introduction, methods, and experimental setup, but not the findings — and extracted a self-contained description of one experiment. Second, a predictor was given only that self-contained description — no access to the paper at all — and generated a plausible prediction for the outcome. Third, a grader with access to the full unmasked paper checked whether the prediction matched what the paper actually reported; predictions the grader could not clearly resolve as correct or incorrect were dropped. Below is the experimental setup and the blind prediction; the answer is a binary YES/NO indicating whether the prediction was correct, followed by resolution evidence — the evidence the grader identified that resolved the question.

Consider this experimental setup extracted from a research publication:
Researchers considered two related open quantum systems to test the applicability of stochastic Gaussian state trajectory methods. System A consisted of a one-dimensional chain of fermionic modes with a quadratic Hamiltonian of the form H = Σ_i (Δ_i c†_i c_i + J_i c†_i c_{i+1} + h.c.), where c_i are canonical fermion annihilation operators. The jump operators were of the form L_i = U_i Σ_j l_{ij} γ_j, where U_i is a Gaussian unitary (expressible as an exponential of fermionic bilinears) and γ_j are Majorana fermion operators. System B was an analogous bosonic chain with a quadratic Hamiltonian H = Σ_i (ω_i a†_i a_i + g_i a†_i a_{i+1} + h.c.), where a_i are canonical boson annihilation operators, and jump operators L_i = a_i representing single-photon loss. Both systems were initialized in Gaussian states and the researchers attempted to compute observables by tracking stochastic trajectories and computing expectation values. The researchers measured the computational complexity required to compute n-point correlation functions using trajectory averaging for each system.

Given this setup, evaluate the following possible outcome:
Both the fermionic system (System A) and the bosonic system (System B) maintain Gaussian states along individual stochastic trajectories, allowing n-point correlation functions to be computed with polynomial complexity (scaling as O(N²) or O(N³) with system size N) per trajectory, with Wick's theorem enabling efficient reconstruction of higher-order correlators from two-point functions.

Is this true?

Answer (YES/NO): NO